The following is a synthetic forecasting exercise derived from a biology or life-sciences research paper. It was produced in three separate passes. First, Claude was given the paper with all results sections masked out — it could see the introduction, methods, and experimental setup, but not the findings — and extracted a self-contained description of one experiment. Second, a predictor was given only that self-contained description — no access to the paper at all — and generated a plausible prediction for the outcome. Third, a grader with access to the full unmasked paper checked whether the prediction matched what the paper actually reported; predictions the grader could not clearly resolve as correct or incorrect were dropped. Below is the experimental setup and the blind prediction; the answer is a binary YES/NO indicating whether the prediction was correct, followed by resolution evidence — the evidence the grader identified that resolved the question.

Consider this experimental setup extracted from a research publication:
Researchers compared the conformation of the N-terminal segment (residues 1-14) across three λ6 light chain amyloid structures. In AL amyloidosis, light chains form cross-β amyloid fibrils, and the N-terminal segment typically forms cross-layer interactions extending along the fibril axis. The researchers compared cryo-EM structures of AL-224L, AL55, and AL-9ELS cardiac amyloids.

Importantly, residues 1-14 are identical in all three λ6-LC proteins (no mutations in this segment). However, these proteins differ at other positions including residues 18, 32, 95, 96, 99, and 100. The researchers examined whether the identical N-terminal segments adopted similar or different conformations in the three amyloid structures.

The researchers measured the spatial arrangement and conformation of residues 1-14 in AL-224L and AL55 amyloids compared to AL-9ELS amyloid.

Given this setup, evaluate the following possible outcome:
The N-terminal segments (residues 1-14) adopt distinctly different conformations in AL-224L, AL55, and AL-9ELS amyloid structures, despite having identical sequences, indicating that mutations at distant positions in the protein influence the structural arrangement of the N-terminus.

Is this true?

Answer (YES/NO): NO